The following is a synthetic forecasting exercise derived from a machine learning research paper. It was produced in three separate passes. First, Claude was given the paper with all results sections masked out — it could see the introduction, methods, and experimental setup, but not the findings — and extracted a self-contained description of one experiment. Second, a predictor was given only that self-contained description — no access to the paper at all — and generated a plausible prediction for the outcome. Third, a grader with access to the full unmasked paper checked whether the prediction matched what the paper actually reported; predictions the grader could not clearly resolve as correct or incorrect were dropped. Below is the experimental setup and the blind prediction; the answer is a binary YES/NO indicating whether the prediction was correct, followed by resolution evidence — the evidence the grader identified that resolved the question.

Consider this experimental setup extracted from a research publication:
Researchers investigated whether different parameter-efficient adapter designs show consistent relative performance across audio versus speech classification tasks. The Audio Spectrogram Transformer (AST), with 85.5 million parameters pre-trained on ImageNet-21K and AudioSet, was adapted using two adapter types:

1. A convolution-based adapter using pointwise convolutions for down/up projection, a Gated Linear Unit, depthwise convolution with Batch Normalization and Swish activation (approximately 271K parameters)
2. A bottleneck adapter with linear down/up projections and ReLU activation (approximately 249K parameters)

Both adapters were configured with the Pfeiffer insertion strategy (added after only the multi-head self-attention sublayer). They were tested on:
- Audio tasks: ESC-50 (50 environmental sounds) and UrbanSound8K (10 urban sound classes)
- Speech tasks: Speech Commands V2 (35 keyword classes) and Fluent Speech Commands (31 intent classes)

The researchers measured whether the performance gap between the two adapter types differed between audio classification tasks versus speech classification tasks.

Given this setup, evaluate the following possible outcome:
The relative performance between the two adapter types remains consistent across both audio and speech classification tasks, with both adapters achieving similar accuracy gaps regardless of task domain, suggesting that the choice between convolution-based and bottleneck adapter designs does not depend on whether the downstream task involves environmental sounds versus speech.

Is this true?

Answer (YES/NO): NO